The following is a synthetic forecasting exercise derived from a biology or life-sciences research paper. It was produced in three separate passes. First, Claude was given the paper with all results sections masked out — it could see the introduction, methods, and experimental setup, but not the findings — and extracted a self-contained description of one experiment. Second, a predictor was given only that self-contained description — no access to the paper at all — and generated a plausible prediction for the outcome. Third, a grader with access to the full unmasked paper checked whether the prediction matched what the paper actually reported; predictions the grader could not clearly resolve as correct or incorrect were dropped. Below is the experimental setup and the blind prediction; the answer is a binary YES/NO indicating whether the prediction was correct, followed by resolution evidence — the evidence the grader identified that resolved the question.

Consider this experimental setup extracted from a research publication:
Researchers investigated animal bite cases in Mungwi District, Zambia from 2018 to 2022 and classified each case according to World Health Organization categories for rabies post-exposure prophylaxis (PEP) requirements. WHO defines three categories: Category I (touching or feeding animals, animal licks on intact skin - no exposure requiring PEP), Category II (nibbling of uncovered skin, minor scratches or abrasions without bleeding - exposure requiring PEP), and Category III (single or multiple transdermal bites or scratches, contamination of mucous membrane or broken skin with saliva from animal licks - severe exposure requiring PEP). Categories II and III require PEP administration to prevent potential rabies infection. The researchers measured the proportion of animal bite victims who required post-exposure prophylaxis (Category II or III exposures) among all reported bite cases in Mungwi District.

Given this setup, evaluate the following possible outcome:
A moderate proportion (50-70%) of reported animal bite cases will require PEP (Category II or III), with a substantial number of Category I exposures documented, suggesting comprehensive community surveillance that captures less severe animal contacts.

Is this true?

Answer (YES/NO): NO